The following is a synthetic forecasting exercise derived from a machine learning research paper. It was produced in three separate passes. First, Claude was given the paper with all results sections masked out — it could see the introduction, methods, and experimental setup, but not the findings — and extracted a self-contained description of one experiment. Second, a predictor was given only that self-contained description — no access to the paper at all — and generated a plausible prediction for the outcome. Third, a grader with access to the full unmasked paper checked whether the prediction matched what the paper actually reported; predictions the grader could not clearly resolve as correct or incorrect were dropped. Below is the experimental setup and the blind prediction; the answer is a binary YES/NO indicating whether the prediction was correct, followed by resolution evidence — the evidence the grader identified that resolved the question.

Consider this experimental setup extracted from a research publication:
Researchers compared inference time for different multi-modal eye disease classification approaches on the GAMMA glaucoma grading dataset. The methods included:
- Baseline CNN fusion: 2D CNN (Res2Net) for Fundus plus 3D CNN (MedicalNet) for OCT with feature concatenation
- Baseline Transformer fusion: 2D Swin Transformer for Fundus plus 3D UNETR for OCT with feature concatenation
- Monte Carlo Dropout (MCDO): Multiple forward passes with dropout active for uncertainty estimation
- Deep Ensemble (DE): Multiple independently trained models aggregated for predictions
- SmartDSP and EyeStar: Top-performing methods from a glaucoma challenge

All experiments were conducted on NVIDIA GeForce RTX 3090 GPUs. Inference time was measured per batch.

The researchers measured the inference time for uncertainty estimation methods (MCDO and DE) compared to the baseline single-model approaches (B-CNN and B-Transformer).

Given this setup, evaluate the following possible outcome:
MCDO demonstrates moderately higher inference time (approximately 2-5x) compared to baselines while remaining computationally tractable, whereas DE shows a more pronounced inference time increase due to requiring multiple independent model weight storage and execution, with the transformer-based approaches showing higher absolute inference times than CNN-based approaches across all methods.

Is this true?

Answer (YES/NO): NO